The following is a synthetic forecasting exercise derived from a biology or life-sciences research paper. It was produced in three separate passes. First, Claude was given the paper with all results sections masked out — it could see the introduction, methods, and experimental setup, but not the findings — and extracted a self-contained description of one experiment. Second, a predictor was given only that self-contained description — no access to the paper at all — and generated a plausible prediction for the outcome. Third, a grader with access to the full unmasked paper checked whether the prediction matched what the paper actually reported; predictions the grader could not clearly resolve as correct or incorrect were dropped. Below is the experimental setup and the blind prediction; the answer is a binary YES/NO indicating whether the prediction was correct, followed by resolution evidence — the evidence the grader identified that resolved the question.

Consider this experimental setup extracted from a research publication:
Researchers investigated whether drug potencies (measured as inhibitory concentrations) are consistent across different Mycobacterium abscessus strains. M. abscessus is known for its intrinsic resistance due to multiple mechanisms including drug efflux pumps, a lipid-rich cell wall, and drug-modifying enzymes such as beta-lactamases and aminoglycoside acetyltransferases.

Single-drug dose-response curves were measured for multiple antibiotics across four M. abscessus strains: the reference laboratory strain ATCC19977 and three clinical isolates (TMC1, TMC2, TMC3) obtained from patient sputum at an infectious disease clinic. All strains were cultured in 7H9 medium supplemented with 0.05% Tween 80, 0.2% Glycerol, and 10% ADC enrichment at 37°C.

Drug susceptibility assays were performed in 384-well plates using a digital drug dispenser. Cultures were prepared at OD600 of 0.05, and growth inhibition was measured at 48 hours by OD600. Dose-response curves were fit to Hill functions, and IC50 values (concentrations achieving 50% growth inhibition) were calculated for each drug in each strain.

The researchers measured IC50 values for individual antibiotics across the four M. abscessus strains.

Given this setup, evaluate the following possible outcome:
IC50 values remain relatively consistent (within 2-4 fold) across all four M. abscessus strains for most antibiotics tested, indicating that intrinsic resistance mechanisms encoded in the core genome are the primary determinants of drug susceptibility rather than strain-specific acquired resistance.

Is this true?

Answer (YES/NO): NO